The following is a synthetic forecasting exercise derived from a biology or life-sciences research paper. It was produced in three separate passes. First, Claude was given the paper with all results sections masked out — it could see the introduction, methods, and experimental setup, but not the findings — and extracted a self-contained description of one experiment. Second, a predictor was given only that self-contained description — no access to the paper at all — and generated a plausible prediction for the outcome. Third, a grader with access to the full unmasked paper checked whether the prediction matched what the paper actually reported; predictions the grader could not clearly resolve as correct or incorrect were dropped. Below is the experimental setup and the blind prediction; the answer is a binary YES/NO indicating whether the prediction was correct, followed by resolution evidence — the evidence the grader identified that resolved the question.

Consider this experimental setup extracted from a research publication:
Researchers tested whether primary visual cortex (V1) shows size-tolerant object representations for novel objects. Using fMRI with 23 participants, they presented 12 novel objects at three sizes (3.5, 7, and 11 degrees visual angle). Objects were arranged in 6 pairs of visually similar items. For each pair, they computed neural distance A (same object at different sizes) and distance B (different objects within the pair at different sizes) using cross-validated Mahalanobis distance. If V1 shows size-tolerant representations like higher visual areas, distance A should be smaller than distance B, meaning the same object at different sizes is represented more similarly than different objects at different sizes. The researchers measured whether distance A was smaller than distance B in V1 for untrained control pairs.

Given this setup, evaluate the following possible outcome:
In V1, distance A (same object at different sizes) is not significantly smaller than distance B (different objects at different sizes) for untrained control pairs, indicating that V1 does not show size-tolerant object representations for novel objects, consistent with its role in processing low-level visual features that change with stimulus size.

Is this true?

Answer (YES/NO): YES